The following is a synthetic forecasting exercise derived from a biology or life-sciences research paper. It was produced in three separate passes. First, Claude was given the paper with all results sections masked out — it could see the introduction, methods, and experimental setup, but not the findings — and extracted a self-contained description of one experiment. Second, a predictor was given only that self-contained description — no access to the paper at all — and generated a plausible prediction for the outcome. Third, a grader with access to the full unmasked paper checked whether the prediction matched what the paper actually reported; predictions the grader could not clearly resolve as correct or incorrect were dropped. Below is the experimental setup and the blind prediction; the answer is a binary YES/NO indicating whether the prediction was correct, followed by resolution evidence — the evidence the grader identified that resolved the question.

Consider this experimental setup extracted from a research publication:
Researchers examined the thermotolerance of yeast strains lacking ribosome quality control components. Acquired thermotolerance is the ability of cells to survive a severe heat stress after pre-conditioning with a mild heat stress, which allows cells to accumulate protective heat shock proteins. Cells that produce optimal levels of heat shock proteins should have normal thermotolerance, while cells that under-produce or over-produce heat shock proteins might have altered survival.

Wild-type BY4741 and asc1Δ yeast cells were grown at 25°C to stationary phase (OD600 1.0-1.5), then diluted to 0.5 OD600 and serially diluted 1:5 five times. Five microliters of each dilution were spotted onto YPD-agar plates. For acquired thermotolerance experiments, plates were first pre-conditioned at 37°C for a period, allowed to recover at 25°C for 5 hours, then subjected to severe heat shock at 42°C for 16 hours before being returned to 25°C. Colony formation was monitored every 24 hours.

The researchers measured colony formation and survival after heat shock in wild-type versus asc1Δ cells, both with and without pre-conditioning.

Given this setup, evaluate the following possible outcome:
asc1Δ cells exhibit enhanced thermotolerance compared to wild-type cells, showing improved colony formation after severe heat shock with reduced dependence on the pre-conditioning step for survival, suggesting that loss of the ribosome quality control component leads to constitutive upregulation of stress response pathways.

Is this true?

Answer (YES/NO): NO